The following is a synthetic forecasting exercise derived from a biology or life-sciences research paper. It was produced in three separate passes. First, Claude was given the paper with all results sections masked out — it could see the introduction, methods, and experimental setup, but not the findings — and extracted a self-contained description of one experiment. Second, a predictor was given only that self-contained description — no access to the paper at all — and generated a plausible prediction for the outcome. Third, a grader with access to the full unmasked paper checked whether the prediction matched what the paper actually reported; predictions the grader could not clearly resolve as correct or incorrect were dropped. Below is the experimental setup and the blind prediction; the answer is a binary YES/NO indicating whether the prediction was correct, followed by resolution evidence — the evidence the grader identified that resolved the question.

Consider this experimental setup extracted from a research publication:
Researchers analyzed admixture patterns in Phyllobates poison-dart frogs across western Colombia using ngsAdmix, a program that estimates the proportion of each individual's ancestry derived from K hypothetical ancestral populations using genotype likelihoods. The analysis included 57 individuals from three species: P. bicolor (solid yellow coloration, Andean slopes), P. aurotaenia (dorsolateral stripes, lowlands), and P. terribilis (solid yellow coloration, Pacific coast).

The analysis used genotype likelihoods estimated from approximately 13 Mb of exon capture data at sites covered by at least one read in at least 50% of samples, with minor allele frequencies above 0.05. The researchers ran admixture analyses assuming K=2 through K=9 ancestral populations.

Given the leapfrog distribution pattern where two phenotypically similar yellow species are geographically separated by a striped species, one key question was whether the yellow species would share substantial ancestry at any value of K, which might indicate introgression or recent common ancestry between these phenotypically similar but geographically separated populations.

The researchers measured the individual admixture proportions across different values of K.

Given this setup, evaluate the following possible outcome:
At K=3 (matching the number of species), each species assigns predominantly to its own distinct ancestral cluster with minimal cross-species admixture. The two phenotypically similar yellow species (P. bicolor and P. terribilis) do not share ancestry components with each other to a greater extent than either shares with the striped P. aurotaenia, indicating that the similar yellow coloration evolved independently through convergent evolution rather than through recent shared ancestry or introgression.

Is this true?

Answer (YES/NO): NO